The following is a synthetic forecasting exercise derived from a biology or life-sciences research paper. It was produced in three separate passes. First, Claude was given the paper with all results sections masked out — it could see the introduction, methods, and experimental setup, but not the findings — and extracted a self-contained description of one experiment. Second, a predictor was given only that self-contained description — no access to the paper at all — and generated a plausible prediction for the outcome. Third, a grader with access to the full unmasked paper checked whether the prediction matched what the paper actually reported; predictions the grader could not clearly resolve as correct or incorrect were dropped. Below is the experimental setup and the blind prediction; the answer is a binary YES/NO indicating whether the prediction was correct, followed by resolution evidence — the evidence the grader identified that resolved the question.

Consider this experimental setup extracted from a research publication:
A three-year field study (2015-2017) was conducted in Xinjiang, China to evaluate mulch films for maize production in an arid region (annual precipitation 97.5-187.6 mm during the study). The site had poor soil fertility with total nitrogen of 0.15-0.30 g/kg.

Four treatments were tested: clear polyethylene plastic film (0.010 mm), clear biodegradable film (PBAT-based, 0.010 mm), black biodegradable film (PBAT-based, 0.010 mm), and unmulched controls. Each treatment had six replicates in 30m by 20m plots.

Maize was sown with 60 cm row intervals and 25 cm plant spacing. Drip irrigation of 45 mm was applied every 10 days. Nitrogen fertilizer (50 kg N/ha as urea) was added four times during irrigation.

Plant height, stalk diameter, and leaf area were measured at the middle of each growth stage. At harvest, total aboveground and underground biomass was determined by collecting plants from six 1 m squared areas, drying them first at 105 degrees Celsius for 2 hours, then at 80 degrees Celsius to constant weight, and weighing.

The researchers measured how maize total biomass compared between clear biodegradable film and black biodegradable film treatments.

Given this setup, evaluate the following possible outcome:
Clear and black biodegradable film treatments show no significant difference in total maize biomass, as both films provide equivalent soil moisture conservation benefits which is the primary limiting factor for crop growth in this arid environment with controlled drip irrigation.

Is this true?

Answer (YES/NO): YES